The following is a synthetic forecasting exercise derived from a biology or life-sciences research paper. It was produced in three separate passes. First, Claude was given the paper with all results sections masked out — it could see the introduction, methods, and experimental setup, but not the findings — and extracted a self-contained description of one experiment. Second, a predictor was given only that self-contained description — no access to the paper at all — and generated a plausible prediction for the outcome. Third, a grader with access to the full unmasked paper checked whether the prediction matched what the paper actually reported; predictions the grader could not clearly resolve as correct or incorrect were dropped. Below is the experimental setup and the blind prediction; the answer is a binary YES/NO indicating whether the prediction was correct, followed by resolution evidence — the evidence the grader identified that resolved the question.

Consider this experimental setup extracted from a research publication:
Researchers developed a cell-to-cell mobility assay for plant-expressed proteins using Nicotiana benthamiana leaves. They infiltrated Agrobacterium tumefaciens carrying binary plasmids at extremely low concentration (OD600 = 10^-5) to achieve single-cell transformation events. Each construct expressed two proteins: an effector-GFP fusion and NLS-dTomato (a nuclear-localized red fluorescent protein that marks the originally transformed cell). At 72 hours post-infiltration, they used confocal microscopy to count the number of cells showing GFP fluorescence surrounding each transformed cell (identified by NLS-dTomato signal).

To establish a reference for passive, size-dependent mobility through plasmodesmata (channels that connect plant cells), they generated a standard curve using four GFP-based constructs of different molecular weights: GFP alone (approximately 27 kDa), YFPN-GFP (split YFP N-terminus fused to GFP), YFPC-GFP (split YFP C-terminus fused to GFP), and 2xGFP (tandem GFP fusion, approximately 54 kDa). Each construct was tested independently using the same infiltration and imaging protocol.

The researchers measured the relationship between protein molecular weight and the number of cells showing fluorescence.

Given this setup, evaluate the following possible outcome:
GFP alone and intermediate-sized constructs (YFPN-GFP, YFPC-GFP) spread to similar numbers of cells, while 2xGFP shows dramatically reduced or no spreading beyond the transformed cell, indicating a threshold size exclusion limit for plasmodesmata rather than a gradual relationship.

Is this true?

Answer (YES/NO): NO